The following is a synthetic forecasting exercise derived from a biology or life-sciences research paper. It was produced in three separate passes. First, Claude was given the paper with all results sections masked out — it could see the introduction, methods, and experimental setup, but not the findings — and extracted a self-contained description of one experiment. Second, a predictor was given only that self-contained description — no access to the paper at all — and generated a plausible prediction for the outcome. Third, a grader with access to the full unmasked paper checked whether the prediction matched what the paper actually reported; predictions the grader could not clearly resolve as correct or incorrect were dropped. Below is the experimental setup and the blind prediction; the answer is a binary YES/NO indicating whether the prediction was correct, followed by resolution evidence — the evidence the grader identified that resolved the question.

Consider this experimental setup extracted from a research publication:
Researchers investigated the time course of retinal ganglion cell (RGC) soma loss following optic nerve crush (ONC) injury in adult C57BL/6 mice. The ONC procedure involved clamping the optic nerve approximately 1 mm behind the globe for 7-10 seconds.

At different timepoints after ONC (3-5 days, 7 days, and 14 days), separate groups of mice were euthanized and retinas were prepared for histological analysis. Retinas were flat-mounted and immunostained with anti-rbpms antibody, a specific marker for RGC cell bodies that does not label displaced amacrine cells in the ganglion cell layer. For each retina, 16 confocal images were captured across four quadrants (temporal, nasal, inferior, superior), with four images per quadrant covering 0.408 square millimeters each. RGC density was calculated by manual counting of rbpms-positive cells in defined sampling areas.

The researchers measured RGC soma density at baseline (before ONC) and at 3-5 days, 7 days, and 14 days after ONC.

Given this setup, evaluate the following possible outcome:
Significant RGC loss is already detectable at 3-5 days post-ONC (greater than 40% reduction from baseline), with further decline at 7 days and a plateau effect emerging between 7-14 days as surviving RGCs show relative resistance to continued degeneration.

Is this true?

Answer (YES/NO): NO